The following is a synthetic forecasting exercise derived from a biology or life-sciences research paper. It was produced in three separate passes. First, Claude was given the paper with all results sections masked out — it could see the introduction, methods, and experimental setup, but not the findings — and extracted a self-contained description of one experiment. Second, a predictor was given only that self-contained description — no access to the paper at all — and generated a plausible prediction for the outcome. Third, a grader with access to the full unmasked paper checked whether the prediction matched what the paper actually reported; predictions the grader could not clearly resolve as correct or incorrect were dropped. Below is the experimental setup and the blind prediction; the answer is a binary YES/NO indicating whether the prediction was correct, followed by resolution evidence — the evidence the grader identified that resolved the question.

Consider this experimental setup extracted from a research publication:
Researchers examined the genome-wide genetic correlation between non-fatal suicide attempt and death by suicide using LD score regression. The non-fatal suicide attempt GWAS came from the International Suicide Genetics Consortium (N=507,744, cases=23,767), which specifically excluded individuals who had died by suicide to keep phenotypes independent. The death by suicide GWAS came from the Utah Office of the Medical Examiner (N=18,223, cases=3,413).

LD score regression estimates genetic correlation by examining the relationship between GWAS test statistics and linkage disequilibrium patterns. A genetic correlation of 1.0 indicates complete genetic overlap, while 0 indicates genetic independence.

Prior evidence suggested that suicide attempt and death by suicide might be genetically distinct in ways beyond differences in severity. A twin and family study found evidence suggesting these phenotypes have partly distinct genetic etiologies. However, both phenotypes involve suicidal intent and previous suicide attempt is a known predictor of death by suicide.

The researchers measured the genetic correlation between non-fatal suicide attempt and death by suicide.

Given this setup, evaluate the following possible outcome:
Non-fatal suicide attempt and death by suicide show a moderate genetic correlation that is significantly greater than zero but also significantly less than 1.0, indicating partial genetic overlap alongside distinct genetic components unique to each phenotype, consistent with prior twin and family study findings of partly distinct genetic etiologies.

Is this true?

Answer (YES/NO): NO